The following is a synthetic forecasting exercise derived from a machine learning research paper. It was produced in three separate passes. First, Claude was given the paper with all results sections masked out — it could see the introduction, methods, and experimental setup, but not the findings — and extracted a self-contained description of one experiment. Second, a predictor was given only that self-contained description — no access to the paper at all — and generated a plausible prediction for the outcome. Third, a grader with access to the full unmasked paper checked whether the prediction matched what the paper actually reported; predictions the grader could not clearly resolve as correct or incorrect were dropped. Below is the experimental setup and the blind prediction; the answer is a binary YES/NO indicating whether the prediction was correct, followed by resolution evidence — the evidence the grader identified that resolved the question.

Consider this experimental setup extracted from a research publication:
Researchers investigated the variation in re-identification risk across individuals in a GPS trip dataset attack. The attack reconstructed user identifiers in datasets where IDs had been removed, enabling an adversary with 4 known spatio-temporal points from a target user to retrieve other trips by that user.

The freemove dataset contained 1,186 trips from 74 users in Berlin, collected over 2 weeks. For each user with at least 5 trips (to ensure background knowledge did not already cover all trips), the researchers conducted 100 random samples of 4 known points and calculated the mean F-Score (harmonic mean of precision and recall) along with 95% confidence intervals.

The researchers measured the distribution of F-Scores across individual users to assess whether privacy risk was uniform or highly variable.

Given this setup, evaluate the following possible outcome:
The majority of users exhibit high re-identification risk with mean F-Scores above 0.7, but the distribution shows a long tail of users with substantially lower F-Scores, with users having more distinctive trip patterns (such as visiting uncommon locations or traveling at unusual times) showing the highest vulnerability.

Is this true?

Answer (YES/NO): NO